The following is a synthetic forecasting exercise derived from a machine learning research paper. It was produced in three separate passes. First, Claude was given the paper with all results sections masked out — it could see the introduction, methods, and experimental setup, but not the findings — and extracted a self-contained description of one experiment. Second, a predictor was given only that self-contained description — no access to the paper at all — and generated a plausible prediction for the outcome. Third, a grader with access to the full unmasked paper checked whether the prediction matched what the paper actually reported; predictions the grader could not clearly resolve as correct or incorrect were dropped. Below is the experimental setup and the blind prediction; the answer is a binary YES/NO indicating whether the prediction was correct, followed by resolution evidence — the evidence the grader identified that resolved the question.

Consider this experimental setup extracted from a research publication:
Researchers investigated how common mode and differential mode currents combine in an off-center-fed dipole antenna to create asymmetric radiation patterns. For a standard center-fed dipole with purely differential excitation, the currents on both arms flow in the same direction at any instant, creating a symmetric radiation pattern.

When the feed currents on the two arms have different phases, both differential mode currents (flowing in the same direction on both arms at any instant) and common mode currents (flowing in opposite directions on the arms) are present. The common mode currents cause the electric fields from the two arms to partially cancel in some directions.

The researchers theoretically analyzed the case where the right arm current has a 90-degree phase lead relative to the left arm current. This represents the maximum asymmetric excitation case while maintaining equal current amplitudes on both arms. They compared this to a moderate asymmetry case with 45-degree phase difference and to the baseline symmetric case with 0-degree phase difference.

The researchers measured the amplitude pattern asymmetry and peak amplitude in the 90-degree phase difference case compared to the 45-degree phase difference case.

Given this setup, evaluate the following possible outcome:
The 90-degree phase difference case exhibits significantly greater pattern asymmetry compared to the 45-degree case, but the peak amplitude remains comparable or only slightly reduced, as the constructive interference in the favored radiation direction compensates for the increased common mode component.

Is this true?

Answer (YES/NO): NO